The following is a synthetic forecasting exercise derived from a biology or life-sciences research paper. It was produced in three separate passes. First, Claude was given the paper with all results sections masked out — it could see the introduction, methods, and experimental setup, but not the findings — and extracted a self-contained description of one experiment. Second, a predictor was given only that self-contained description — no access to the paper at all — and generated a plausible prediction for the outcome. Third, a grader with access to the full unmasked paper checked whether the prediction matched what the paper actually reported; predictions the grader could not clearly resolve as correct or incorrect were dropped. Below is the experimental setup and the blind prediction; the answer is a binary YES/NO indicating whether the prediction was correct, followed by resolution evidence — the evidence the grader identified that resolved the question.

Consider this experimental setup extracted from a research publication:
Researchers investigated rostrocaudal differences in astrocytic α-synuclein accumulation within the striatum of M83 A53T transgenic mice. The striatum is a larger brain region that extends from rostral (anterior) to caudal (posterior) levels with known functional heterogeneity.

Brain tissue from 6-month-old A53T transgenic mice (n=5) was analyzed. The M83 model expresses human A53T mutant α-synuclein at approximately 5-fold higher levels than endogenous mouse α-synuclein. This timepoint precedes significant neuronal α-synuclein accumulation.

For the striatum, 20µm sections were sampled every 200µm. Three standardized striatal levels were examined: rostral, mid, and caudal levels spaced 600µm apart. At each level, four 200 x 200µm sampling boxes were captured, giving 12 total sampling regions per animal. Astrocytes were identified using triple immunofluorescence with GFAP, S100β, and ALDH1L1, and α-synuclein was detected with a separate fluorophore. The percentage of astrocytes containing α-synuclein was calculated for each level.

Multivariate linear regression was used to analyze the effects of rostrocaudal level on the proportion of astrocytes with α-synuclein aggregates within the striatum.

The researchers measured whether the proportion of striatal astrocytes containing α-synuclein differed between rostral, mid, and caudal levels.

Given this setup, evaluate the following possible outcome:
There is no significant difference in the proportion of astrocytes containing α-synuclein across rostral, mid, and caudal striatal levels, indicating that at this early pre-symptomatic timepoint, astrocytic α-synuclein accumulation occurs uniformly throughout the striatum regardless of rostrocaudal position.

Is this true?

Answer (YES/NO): YES